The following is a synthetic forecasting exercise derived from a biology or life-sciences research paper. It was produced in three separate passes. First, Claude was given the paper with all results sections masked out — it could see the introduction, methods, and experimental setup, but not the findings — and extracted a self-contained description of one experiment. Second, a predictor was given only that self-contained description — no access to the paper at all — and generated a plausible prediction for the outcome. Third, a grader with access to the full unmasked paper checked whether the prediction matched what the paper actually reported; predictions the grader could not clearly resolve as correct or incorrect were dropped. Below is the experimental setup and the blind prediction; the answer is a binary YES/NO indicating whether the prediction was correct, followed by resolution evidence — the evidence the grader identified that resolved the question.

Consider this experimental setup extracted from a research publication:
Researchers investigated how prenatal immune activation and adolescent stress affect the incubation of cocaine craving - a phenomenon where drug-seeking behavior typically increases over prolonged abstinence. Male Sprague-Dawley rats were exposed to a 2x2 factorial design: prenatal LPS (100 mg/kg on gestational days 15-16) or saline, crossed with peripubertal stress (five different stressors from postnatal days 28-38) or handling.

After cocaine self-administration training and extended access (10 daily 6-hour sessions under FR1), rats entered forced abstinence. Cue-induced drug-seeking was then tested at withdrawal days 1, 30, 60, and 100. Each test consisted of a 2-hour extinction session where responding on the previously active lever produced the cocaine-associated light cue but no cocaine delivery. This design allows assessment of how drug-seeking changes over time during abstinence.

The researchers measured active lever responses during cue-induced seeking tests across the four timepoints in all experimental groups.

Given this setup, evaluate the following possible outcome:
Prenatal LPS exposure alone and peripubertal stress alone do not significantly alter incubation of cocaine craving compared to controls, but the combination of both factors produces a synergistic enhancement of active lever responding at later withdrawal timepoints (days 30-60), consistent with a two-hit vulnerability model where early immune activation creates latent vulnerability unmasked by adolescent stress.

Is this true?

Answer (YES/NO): NO